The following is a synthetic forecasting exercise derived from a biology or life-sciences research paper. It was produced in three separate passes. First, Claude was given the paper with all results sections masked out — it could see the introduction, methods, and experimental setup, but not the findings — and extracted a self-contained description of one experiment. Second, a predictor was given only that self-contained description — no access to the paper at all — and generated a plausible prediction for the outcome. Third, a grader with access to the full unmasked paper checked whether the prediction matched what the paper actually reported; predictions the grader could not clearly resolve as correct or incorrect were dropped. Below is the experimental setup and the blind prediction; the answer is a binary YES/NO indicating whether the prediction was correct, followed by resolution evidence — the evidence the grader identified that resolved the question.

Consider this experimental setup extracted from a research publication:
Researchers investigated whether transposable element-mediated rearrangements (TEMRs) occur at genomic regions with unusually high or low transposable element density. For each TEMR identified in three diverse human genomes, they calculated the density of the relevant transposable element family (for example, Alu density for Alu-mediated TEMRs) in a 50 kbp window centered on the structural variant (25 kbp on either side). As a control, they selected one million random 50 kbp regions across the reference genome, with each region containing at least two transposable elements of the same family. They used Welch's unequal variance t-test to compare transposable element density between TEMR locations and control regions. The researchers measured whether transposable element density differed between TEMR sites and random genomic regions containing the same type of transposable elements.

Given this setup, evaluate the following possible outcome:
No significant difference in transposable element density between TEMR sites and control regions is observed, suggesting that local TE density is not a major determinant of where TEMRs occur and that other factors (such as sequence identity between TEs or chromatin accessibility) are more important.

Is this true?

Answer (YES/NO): NO